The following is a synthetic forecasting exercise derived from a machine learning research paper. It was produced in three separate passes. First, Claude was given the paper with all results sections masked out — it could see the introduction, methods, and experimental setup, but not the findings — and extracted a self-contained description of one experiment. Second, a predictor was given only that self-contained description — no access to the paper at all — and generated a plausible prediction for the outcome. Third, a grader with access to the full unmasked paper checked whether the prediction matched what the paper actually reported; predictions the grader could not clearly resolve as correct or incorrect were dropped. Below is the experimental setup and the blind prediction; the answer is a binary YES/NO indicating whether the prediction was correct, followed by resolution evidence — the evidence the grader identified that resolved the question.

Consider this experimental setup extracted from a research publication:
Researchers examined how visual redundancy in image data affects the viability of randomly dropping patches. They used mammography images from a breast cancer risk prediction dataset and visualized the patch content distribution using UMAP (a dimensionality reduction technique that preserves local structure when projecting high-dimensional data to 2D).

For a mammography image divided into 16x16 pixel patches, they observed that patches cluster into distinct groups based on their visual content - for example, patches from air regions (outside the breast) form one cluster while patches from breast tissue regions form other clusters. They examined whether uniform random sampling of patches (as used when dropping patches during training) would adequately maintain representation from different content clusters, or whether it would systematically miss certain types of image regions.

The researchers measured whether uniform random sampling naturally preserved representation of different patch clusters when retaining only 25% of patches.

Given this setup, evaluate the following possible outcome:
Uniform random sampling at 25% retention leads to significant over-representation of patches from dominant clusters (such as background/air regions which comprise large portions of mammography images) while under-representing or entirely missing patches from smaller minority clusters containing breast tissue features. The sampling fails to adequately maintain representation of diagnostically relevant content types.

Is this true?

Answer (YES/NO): NO